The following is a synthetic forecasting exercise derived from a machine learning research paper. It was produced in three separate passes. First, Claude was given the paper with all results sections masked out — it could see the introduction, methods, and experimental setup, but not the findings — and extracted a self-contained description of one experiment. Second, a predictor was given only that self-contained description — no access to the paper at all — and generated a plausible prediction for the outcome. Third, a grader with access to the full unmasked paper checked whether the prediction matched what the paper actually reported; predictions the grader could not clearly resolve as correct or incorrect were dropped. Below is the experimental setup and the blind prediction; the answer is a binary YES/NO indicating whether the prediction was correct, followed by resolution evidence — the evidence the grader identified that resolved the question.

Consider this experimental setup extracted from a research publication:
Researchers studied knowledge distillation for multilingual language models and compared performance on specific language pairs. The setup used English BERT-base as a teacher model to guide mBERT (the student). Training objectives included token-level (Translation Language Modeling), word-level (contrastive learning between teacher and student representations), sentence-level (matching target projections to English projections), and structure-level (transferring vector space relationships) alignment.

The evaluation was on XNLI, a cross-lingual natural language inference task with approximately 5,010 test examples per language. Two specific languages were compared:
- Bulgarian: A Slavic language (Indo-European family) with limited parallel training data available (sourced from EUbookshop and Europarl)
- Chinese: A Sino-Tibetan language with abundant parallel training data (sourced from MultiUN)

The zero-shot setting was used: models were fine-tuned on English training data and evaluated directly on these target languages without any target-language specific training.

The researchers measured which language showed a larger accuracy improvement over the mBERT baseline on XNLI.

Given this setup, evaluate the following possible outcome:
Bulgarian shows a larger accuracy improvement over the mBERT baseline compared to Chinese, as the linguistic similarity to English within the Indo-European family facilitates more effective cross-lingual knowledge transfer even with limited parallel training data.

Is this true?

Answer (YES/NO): YES